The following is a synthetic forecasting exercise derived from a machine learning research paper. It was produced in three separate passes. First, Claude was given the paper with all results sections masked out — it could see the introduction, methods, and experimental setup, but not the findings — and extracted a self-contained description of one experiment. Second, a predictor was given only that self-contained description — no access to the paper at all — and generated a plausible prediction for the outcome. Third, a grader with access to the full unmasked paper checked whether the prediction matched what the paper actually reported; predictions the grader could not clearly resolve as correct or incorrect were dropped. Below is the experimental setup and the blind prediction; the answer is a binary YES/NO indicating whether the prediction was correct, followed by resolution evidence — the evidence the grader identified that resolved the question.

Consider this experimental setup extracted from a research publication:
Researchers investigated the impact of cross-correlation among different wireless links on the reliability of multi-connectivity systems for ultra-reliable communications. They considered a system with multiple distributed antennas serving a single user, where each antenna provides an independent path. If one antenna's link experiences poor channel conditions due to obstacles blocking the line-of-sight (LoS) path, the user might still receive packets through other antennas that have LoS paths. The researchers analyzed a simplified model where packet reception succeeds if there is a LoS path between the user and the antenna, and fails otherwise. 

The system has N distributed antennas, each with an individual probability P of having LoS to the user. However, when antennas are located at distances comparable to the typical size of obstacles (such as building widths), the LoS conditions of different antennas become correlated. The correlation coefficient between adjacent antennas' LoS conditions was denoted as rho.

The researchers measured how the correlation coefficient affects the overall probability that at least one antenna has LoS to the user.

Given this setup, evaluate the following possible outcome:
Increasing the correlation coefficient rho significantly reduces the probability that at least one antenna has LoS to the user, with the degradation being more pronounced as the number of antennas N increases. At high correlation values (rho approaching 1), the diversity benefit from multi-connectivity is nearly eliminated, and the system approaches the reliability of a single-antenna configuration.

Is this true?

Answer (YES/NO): NO